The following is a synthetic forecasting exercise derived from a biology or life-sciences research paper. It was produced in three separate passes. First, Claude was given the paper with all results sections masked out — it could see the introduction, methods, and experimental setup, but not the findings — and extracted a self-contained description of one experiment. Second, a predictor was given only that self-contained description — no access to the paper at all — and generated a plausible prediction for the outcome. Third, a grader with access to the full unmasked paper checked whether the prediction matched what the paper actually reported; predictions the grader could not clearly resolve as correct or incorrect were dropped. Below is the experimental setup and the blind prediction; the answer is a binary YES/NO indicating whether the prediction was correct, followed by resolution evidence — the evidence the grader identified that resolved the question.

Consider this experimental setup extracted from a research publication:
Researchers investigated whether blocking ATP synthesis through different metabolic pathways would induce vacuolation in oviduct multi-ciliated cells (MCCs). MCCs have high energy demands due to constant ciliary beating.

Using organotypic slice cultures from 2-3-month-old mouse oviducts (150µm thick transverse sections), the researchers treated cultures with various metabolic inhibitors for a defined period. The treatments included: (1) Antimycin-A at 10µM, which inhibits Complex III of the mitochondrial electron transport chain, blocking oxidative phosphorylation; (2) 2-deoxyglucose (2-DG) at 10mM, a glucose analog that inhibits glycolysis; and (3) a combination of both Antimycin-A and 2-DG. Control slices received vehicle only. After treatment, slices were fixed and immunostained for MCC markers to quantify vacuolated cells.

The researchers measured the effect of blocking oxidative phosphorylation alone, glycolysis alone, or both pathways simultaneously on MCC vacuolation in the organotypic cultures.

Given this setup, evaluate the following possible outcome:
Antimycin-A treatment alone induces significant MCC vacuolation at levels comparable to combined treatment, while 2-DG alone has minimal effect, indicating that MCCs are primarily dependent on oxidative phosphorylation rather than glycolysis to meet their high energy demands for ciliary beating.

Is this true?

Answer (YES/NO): NO